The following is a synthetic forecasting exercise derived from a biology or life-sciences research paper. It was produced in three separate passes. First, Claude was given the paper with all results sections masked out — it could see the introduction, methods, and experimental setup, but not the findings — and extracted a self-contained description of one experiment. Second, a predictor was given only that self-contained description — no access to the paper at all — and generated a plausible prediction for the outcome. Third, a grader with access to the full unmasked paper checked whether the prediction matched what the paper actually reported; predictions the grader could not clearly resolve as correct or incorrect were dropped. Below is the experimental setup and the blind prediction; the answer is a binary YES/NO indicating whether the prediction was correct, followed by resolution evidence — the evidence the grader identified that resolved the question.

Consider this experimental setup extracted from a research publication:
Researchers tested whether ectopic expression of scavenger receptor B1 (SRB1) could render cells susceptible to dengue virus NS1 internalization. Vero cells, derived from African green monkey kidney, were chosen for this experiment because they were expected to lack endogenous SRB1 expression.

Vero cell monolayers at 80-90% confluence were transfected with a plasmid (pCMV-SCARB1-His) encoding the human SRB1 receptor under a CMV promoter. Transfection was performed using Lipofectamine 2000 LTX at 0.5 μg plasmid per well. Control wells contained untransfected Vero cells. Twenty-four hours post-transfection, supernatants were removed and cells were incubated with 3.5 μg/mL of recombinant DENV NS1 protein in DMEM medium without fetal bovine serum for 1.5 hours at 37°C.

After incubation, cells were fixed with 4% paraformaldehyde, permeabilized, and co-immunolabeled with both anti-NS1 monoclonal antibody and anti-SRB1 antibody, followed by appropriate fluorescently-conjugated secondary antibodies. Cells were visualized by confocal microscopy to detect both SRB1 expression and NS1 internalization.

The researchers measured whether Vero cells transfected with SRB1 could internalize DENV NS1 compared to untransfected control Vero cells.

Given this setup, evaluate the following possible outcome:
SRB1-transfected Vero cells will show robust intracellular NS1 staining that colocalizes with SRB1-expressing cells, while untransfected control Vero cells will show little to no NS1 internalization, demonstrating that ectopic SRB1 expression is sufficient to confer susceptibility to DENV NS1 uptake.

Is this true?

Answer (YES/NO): YES